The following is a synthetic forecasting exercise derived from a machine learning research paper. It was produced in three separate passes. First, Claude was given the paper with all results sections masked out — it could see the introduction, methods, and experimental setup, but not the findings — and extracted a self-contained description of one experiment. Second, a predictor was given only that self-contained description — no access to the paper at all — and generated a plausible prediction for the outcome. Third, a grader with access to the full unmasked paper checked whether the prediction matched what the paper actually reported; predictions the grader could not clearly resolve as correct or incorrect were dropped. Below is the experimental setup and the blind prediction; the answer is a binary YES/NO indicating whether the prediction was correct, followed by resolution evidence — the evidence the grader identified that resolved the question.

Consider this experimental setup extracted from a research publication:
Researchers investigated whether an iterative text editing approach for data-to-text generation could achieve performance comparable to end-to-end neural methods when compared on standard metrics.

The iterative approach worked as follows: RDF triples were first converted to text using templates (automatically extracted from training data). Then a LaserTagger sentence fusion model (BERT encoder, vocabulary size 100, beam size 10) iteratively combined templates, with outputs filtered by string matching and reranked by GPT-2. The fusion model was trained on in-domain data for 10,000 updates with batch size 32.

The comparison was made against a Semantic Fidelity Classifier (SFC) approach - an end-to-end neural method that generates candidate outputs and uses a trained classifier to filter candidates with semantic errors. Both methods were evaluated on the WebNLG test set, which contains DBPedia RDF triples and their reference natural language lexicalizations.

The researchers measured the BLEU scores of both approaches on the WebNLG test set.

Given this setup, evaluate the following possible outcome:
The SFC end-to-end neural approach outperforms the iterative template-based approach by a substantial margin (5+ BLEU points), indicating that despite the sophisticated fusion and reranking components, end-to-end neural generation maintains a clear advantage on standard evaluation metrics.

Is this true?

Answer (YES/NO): YES